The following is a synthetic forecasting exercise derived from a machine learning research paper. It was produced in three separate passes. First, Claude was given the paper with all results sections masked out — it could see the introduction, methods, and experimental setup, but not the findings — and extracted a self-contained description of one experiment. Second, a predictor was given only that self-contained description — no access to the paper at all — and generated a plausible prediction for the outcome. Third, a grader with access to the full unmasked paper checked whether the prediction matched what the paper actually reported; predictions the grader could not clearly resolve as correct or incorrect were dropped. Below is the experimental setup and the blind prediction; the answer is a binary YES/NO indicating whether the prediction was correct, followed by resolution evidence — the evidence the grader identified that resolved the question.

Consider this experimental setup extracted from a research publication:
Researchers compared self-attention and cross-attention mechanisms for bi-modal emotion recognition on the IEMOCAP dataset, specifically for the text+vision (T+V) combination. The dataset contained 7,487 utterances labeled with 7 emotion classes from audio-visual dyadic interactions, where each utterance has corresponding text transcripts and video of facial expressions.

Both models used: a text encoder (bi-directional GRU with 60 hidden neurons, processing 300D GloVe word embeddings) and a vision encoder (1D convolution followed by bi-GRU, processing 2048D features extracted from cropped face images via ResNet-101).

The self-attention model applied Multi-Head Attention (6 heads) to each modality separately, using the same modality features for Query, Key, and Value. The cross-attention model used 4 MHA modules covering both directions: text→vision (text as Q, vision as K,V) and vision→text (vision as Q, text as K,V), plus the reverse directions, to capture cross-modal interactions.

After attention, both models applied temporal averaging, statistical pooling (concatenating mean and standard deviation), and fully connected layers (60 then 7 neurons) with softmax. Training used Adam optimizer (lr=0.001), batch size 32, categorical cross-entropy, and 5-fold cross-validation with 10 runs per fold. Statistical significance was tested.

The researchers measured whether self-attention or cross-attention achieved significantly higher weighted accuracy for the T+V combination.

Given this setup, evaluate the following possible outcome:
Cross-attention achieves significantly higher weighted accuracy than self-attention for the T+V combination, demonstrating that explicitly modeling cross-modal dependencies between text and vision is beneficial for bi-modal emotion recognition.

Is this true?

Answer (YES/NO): NO